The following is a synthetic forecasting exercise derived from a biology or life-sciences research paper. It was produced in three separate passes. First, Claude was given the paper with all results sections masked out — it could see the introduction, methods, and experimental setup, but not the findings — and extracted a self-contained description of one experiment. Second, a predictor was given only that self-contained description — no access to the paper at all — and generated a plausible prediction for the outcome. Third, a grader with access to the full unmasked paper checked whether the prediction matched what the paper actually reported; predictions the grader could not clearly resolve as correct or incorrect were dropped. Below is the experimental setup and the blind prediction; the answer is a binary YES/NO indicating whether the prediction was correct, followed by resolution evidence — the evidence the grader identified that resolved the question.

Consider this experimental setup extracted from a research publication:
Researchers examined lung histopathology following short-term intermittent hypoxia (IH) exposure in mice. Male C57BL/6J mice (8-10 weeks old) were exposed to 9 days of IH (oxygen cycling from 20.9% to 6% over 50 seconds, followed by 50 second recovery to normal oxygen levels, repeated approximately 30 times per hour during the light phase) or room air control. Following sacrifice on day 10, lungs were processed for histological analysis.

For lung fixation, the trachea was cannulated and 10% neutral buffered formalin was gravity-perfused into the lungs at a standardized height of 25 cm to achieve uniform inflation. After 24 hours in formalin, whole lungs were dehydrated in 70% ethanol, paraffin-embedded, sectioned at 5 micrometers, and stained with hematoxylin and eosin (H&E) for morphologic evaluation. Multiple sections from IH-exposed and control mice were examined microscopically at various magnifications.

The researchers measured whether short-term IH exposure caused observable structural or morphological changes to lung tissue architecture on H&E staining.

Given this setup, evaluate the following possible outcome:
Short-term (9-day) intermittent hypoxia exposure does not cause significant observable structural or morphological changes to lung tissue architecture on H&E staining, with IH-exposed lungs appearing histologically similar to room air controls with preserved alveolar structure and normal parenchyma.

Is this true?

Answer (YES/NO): YES